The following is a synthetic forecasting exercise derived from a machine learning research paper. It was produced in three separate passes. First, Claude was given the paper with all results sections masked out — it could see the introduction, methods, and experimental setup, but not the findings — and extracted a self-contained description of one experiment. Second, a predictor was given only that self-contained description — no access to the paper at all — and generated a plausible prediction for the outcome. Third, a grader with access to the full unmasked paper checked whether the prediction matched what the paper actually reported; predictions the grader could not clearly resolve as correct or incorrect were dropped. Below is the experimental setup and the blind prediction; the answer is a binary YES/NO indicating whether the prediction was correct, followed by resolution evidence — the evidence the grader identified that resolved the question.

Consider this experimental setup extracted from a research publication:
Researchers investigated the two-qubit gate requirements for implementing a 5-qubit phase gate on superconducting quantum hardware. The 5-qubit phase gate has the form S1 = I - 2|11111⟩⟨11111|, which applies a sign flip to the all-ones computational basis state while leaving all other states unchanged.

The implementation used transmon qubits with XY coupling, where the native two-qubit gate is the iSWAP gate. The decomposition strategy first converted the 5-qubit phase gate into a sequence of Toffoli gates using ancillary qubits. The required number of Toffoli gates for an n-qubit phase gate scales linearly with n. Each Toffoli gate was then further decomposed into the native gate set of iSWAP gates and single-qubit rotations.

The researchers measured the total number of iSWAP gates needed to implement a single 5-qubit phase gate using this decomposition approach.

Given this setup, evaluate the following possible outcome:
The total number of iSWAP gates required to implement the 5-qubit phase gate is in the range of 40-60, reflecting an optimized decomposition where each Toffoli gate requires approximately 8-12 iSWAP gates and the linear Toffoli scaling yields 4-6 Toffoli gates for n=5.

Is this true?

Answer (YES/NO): YES